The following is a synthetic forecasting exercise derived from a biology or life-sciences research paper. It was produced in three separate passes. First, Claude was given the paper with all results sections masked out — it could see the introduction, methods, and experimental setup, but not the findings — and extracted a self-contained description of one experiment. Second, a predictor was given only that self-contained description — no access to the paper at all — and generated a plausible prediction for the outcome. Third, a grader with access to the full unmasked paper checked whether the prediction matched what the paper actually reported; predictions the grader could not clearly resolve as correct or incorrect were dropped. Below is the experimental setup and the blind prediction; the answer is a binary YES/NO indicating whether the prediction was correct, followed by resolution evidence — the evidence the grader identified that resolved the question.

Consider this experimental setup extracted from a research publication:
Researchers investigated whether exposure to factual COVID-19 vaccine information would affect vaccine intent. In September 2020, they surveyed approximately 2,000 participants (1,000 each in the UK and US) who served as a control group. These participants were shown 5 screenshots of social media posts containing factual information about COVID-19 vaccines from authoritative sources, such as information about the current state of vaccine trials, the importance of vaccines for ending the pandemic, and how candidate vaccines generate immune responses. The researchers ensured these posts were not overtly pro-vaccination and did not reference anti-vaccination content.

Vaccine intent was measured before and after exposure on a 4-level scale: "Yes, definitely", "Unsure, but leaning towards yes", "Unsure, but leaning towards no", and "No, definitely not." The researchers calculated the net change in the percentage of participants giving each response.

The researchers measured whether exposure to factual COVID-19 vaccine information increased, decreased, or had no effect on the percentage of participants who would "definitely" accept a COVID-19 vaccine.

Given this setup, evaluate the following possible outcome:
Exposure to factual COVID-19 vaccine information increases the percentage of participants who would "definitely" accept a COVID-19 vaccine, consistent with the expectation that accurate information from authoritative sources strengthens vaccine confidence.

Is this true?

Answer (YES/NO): NO